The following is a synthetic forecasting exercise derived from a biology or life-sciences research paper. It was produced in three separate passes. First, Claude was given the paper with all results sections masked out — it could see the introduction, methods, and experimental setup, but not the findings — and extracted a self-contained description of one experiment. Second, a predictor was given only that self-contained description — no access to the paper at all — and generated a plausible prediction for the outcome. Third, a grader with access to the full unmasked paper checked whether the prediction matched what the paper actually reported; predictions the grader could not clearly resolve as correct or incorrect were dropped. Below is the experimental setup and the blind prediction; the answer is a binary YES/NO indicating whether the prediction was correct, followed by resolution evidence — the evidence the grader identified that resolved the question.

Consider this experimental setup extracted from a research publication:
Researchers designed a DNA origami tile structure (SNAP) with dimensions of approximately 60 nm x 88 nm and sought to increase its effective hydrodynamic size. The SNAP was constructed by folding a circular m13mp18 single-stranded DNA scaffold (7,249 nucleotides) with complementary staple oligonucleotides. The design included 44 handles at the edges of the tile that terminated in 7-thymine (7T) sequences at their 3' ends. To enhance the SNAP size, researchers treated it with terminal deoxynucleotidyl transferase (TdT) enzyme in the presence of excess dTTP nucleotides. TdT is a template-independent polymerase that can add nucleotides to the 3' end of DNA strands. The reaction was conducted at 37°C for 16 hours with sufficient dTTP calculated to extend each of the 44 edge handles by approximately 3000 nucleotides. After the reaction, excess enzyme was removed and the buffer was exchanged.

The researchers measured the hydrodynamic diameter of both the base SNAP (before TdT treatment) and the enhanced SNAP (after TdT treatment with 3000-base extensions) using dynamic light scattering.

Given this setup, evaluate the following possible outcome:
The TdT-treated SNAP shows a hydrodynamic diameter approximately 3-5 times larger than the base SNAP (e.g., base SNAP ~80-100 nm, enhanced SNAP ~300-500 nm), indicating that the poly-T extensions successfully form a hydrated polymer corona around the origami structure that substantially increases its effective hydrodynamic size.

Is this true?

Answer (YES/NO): NO